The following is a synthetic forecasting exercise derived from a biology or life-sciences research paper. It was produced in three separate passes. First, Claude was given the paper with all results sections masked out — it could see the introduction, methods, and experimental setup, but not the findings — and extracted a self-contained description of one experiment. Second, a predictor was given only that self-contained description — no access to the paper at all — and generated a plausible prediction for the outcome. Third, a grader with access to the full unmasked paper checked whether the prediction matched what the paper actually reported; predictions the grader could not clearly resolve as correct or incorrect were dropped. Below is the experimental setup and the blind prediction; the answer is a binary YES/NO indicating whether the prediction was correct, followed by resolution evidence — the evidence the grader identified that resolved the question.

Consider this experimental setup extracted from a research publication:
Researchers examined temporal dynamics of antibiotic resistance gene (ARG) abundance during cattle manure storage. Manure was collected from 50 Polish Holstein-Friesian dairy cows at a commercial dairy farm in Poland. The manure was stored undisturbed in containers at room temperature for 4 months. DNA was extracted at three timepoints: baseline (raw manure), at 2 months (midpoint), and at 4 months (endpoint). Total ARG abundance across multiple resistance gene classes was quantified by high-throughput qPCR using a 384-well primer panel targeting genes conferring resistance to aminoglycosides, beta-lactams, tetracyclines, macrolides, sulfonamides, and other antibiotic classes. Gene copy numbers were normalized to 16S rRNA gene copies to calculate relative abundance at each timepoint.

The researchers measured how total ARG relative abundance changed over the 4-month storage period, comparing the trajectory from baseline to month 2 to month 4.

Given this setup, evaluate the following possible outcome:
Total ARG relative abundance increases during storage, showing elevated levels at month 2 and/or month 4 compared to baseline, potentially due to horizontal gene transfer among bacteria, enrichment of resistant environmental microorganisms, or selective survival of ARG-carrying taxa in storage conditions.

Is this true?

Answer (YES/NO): NO